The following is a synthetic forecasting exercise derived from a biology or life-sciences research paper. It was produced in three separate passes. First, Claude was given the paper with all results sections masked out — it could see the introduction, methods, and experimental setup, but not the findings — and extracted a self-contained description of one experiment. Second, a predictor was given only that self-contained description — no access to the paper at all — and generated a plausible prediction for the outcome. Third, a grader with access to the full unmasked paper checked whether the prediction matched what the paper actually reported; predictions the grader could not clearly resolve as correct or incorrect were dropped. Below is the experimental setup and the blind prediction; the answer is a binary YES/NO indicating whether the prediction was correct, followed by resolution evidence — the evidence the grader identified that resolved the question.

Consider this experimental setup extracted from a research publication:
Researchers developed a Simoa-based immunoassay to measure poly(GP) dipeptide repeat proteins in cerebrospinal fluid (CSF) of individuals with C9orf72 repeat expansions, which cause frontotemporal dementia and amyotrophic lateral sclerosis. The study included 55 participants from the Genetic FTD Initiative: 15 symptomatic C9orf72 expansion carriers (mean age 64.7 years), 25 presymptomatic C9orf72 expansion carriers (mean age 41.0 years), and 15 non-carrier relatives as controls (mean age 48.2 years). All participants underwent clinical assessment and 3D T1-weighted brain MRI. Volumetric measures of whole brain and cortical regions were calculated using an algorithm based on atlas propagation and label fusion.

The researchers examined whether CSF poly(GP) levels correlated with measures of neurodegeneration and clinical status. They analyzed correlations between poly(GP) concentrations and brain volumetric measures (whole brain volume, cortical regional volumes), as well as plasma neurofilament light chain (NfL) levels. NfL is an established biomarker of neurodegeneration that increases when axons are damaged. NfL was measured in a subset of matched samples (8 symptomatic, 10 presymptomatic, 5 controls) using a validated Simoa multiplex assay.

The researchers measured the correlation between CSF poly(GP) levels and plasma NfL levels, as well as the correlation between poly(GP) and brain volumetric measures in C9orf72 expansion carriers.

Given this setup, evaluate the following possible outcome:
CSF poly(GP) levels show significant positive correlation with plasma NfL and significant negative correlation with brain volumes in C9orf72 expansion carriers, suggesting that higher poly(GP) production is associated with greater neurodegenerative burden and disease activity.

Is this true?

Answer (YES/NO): NO